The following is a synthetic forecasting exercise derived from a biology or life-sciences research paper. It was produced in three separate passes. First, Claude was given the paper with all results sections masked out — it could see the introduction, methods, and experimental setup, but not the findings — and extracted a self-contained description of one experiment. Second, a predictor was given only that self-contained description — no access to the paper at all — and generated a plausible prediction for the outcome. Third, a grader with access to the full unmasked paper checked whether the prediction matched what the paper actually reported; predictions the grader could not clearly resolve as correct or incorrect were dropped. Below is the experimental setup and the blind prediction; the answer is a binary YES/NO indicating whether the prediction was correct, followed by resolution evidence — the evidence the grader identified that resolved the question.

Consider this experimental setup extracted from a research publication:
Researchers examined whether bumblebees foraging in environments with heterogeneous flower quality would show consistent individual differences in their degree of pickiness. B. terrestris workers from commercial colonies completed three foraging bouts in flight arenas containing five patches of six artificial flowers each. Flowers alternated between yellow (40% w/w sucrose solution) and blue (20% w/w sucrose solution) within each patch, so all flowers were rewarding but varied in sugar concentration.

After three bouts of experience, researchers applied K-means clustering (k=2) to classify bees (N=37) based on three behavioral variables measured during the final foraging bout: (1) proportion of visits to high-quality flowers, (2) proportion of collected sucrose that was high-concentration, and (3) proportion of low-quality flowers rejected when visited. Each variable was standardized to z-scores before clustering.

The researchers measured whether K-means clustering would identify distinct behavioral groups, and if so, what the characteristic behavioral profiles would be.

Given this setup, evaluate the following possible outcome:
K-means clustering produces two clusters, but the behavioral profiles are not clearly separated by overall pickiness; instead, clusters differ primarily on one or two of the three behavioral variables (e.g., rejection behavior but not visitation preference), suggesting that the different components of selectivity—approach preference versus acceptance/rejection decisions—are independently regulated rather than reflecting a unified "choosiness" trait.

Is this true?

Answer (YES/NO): NO